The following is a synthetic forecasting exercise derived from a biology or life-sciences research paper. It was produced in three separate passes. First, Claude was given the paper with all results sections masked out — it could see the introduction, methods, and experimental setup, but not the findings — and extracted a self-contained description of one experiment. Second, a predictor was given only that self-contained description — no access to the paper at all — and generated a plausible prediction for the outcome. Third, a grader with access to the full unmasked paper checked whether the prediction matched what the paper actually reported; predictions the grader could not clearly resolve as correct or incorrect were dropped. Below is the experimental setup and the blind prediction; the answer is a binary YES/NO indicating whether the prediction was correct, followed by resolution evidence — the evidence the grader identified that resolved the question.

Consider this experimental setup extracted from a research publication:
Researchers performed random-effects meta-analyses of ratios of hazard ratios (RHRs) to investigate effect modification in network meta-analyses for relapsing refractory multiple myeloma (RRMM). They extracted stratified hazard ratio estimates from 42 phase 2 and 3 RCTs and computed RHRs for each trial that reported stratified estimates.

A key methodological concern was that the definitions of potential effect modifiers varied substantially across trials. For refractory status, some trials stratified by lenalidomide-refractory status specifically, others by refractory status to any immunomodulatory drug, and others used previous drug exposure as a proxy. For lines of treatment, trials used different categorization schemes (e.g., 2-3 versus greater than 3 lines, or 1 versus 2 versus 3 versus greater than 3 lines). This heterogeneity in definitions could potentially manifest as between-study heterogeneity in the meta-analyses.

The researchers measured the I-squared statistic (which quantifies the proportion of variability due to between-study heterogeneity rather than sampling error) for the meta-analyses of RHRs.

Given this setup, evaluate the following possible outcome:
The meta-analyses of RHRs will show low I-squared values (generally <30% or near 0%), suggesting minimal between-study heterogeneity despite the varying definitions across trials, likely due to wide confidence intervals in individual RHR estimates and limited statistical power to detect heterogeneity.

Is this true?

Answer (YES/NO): YES